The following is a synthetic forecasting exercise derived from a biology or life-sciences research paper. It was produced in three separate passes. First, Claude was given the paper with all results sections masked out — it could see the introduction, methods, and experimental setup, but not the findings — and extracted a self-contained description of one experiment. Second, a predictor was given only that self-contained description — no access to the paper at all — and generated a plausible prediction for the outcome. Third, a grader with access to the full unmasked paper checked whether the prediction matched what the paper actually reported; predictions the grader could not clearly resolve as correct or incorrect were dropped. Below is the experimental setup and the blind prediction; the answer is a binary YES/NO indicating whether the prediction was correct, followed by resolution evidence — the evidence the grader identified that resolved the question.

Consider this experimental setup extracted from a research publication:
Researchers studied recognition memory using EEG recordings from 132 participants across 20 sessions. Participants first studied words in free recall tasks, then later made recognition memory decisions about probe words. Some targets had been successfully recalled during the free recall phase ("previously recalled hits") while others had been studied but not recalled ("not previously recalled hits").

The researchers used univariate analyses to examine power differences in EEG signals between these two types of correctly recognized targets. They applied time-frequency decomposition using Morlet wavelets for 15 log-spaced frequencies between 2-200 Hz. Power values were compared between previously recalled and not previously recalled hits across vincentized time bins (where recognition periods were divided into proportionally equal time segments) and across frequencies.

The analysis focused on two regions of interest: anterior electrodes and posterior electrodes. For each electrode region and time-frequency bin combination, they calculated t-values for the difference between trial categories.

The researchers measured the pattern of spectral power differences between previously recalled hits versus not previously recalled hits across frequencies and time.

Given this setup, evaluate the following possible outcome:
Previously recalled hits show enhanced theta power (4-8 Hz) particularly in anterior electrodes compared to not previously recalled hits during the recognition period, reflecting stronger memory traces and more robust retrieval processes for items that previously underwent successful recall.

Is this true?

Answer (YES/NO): NO